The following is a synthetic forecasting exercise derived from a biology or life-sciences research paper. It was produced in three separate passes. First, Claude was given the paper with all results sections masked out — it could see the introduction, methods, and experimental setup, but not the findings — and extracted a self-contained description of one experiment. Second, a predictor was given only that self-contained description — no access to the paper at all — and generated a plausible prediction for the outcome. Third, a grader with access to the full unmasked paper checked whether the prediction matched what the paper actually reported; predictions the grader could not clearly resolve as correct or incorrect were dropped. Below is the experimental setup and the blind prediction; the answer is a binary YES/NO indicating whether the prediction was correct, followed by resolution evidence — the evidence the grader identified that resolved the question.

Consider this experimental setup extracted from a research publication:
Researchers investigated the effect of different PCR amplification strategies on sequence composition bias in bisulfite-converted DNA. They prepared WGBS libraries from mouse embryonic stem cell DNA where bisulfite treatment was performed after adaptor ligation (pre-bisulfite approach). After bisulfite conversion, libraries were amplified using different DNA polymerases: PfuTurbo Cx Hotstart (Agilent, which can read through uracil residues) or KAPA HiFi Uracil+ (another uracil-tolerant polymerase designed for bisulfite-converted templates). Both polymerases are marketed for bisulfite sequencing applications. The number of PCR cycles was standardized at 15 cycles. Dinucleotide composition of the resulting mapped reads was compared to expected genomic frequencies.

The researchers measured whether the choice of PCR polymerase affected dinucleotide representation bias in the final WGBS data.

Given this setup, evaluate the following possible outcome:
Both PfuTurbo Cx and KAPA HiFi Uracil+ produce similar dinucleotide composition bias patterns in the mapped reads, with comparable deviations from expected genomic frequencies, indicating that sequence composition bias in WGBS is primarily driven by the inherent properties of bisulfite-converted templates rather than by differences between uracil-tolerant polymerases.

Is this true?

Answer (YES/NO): NO